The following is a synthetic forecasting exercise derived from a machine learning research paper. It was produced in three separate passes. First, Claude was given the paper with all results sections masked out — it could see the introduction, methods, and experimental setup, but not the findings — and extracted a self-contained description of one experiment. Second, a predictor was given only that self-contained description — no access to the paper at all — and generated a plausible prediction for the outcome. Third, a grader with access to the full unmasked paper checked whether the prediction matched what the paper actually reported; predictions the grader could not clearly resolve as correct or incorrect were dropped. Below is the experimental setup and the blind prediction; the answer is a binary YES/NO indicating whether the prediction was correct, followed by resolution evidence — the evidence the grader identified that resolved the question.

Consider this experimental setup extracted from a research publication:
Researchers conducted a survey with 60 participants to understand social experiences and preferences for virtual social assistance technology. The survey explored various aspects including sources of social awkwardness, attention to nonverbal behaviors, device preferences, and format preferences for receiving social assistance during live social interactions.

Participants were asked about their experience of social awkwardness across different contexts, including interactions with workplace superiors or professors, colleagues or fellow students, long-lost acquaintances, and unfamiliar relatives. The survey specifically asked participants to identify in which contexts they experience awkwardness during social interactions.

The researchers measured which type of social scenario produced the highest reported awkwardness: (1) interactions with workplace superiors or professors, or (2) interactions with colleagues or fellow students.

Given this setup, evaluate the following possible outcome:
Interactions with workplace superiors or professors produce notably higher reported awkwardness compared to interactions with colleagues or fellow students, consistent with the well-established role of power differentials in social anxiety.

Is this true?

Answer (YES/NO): YES